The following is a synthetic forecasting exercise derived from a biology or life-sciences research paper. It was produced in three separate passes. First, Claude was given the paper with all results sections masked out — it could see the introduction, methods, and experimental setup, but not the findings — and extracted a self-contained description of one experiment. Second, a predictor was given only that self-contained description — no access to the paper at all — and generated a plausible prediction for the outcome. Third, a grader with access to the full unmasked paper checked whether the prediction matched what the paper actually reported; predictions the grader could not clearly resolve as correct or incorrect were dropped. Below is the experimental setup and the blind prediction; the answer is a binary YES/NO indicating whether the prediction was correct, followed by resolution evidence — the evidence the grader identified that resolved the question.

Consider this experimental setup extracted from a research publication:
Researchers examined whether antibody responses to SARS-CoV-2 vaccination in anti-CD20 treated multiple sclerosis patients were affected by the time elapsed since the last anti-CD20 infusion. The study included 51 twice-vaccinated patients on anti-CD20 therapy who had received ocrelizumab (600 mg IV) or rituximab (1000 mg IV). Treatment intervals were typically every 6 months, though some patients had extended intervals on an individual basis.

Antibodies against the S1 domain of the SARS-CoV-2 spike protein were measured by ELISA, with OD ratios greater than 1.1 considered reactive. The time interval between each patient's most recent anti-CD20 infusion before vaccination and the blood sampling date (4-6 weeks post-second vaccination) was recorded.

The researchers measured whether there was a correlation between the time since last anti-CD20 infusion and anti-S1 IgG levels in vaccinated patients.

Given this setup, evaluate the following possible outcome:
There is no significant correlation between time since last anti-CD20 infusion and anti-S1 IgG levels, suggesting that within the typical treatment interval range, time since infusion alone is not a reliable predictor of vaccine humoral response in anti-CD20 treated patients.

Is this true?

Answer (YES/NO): NO